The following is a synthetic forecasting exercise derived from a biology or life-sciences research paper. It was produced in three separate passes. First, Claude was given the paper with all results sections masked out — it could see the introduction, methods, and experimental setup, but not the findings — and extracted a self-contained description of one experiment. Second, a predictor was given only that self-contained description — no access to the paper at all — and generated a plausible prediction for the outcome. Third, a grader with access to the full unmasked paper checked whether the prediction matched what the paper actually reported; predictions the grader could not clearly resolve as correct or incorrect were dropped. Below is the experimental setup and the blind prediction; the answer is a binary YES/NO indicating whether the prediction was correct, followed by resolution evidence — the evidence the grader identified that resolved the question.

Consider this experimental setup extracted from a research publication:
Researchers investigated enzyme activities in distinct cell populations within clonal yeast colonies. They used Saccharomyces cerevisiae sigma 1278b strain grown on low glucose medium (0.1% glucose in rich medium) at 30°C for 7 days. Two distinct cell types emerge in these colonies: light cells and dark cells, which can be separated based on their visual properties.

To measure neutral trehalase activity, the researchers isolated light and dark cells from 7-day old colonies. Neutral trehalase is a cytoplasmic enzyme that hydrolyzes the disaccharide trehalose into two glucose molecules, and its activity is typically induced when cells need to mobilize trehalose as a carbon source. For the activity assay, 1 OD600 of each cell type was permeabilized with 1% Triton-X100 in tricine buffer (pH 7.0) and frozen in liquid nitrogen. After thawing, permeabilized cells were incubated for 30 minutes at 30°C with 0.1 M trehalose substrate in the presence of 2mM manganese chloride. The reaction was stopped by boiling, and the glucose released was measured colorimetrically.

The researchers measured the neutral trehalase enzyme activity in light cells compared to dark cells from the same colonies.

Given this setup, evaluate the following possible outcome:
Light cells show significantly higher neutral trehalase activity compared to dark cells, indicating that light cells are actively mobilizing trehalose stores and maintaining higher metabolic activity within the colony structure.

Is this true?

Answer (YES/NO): YES